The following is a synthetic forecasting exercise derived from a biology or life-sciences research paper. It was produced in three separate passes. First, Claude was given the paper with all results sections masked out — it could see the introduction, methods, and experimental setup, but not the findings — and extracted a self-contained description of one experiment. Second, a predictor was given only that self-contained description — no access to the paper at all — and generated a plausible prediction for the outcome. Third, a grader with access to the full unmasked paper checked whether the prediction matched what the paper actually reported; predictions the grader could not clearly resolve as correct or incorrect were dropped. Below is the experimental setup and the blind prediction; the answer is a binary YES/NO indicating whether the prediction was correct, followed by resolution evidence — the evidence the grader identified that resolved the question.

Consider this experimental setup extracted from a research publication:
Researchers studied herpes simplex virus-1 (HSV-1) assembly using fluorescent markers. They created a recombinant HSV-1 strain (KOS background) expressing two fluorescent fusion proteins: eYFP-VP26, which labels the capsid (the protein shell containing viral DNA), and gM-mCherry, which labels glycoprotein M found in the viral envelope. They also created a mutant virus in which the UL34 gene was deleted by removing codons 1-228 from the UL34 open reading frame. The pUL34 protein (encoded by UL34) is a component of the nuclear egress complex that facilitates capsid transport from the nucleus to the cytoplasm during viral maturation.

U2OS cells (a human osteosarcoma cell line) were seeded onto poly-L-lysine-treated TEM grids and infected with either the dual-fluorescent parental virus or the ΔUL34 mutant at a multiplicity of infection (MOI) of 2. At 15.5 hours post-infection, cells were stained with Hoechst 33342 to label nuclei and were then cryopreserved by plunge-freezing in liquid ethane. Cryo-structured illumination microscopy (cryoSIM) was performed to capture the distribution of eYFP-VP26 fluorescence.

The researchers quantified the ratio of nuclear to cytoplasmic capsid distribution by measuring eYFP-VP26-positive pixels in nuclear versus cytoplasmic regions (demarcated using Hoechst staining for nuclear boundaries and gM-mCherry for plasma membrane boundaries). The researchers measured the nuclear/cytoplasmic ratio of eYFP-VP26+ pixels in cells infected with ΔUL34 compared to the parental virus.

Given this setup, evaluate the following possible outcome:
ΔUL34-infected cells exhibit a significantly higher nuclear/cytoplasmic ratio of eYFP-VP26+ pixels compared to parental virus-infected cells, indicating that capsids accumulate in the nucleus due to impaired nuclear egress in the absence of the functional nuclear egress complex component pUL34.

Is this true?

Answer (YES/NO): YES